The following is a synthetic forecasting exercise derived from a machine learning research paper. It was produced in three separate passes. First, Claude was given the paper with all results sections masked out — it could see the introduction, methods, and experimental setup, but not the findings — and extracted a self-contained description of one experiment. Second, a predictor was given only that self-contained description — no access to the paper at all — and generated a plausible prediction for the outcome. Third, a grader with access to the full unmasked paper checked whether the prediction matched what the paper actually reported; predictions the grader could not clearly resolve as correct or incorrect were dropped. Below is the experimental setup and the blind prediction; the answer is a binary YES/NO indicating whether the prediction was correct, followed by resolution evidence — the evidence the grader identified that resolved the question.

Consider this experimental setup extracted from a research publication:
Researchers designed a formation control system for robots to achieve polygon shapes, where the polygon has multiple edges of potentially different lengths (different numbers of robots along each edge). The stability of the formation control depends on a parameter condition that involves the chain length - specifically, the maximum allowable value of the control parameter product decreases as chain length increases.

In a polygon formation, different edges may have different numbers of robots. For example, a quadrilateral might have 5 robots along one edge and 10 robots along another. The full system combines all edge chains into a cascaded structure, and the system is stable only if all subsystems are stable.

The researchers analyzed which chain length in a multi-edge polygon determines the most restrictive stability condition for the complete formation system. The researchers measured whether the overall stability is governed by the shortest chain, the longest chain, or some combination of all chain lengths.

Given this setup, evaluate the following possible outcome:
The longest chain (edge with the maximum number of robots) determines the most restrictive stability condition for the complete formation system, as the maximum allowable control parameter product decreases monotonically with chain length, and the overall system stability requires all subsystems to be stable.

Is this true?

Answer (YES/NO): YES